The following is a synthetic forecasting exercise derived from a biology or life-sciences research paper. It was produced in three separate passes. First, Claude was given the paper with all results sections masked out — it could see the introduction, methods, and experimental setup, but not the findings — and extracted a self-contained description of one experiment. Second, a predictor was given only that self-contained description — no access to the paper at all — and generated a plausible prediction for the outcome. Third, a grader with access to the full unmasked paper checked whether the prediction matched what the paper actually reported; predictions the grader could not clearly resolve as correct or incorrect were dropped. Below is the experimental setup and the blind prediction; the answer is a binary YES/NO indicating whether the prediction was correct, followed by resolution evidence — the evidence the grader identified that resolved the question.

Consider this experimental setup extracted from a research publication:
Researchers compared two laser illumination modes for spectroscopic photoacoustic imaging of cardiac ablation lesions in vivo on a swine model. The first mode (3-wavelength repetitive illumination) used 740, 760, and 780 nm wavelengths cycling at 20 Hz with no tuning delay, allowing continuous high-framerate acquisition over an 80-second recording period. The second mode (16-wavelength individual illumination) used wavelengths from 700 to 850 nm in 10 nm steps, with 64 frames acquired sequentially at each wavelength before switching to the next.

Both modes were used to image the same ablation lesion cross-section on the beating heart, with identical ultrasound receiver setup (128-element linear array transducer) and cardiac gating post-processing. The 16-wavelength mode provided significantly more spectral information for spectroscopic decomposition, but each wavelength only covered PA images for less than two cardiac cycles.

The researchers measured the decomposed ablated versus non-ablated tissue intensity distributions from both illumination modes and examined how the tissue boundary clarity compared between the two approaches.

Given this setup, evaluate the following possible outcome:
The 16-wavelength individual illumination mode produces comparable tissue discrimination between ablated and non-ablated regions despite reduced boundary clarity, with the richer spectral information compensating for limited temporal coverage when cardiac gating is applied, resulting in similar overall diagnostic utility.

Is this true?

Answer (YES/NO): YES